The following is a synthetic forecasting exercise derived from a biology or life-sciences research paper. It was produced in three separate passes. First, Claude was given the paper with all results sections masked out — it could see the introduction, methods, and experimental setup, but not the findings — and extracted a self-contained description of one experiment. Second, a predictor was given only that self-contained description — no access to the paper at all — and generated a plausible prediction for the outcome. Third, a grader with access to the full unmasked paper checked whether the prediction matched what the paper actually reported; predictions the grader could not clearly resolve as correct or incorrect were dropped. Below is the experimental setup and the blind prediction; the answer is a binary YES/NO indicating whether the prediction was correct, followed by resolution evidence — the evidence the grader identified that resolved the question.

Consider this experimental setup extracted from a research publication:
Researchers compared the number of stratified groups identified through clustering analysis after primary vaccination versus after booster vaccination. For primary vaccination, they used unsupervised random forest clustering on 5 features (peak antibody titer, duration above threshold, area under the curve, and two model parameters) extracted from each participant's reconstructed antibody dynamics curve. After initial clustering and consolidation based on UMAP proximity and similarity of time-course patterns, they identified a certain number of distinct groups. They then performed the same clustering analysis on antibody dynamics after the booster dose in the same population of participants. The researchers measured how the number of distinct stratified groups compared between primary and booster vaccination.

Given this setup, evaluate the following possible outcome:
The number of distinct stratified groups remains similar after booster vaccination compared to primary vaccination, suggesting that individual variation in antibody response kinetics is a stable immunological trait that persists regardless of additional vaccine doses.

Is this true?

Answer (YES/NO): NO